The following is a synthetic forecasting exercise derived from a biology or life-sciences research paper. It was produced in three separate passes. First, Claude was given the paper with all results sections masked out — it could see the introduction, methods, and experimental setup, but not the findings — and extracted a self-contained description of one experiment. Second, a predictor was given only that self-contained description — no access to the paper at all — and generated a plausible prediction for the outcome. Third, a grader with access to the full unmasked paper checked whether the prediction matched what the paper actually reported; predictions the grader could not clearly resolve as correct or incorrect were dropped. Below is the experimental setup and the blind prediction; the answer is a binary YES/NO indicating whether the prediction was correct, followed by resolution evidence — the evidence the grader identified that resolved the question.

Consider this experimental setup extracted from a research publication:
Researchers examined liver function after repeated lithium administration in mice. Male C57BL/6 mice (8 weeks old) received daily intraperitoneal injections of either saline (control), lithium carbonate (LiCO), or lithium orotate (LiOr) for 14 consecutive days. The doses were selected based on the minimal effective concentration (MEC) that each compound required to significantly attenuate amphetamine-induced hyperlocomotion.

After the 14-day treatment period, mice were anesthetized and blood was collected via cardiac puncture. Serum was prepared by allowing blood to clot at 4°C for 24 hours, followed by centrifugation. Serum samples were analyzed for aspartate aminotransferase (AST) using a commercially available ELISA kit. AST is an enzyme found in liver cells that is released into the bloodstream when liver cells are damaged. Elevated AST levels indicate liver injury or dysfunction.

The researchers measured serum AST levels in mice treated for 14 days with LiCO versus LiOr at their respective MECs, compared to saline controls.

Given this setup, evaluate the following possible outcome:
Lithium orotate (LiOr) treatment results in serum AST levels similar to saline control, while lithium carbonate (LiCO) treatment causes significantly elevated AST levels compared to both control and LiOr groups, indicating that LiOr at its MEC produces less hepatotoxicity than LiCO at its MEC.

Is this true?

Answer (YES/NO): NO